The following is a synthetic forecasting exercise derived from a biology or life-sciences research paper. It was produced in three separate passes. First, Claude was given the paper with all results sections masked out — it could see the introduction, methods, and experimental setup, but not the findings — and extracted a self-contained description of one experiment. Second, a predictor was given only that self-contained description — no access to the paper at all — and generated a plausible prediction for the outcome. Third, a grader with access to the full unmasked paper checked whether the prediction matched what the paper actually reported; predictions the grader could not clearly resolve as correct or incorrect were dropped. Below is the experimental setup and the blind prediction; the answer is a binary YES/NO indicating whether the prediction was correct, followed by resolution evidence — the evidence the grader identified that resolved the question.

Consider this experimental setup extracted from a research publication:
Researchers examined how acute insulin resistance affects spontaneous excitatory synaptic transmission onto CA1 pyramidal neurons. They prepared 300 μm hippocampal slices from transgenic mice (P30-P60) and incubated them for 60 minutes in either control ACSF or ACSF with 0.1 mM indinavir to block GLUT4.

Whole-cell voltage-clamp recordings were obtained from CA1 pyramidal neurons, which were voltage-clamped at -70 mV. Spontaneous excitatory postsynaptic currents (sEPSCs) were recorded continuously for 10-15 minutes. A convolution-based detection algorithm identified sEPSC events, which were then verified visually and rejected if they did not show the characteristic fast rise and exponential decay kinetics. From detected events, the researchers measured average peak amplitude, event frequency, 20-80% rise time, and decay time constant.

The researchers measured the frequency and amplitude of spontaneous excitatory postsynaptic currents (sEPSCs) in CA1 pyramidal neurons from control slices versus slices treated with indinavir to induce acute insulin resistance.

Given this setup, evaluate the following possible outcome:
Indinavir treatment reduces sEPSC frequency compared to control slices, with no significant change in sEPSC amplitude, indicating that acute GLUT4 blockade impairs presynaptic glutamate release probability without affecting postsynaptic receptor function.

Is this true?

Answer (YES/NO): NO